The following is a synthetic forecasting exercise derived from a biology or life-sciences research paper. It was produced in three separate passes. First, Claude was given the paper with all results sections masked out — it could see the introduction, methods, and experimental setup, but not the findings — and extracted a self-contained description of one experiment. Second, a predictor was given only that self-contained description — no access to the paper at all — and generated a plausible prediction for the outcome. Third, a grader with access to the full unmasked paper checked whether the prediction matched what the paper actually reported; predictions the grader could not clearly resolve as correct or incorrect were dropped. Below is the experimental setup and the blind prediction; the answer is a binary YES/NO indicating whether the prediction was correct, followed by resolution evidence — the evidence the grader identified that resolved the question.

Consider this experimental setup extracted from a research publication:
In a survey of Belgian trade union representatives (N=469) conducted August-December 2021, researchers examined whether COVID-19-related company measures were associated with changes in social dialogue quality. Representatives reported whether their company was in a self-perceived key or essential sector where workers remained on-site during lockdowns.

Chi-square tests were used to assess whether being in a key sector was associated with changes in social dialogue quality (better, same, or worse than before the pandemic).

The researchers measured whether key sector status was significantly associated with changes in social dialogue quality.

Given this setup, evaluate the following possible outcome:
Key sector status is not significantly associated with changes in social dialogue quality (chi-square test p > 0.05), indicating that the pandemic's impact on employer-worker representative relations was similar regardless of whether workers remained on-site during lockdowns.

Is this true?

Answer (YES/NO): YES